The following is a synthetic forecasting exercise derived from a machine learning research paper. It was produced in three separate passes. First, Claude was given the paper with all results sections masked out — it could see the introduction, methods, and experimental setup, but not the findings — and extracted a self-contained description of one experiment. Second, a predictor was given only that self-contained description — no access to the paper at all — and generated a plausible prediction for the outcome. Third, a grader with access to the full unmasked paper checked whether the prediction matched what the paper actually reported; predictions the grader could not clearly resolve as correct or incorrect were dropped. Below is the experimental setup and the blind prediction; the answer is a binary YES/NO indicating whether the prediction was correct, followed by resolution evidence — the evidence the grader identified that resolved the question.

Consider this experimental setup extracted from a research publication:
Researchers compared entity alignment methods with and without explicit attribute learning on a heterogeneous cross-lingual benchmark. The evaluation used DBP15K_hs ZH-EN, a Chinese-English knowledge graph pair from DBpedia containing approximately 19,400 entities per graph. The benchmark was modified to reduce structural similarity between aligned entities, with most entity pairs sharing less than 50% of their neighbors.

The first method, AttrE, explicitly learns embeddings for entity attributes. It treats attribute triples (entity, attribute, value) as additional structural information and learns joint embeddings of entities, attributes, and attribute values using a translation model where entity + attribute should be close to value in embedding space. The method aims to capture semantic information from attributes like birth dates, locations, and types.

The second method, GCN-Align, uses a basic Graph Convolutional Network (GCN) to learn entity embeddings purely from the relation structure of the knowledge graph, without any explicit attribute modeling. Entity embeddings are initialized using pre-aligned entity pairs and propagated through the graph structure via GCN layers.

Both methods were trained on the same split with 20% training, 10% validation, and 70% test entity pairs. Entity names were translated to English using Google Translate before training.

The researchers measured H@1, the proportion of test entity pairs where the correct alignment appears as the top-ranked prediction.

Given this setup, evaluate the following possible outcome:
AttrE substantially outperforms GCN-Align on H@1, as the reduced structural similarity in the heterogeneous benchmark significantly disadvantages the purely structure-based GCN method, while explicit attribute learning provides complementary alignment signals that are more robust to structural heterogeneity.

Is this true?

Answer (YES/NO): YES